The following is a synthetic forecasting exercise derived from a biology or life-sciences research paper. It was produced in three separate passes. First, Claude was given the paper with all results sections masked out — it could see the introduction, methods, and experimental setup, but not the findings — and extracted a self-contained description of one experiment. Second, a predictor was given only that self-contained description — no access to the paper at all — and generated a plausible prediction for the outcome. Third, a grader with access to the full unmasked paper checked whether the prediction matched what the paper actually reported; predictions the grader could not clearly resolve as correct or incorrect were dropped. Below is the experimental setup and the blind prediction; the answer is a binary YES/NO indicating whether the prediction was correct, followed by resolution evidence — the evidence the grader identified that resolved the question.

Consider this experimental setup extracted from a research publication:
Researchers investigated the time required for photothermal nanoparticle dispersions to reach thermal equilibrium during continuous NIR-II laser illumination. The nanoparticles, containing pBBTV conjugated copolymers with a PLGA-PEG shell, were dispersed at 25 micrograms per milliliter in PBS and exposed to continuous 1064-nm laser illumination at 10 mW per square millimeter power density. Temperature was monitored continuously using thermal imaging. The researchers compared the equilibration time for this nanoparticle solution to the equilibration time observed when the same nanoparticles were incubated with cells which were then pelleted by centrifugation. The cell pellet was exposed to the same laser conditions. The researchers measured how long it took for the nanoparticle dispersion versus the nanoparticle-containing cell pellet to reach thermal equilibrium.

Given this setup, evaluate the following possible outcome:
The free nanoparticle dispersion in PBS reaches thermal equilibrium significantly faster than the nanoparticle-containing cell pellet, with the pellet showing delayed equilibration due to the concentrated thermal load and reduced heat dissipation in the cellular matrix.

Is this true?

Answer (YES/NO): NO